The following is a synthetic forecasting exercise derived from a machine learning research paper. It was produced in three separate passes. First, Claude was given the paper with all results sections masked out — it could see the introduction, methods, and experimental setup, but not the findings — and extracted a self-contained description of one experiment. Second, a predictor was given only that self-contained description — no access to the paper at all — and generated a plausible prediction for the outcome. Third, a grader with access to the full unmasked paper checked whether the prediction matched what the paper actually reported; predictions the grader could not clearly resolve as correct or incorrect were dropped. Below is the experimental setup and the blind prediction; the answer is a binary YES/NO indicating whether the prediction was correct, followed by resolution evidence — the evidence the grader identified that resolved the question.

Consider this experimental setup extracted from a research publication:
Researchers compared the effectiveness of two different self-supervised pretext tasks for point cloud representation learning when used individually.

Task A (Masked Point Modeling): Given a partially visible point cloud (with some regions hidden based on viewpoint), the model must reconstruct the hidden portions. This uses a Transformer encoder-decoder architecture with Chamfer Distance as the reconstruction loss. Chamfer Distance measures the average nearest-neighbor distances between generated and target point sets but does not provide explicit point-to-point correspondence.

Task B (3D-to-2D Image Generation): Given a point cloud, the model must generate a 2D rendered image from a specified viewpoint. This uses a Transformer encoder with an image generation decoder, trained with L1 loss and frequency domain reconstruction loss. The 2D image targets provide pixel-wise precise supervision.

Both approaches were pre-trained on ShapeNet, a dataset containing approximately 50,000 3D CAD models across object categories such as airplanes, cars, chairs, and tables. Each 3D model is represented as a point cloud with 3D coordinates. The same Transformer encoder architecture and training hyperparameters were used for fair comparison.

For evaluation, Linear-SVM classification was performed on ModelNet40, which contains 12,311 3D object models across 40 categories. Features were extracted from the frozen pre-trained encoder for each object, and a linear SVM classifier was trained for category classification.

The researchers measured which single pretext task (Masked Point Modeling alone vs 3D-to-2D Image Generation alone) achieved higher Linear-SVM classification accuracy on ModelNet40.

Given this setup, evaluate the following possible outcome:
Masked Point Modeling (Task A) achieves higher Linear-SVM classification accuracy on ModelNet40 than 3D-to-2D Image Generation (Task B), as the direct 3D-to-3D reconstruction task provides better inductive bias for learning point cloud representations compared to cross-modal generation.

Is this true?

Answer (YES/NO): YES